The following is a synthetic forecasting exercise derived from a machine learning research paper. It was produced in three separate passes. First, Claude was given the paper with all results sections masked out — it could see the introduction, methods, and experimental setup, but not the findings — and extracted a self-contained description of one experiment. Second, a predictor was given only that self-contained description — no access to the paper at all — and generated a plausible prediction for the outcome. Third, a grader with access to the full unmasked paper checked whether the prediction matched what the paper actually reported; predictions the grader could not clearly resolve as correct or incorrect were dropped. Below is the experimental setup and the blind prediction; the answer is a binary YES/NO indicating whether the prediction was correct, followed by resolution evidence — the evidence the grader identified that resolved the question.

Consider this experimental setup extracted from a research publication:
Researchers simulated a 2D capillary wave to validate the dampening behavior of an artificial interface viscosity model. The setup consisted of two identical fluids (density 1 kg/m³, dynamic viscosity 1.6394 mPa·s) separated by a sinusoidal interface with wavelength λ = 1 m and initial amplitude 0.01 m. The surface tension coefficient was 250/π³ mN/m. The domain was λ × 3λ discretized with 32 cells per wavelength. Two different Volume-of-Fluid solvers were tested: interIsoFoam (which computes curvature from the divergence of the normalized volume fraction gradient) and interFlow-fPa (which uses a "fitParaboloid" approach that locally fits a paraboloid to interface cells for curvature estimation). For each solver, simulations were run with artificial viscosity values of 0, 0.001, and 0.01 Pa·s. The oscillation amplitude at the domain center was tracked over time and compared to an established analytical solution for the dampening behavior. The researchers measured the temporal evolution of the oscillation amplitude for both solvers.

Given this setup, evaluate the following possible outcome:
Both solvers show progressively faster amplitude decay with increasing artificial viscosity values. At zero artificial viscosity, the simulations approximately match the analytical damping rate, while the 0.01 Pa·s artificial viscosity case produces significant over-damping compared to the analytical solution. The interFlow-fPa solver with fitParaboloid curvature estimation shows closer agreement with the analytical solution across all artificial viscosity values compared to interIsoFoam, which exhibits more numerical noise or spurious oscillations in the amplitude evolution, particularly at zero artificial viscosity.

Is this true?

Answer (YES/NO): NO